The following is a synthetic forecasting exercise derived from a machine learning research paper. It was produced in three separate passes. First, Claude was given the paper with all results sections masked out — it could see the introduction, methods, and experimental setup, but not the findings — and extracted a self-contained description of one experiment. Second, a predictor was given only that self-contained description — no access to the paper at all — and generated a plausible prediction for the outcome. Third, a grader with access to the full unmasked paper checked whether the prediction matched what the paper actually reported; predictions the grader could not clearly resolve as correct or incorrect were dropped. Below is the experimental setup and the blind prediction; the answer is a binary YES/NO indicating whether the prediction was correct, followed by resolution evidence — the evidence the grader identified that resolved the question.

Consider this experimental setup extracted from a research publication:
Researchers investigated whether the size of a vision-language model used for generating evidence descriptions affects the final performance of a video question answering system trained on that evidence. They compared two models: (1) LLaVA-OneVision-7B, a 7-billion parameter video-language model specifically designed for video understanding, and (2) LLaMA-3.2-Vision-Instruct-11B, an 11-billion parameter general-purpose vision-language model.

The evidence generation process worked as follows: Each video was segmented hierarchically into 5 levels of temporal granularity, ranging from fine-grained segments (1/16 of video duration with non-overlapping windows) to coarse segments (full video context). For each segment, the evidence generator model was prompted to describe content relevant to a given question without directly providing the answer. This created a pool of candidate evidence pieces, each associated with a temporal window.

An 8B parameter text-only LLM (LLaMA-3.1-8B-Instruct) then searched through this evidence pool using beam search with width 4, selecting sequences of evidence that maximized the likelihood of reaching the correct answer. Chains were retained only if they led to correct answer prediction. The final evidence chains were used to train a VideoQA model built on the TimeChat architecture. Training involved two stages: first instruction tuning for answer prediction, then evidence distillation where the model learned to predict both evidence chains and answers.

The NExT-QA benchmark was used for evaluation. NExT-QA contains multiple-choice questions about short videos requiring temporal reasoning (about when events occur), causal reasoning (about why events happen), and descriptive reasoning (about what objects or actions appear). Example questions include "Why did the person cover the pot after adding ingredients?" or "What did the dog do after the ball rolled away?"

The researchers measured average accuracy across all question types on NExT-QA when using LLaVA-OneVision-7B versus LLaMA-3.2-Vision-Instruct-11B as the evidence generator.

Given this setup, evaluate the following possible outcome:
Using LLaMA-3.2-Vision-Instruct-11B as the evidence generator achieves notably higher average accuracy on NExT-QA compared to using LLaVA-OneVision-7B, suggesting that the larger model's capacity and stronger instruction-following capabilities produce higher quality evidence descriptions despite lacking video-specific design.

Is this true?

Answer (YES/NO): NO